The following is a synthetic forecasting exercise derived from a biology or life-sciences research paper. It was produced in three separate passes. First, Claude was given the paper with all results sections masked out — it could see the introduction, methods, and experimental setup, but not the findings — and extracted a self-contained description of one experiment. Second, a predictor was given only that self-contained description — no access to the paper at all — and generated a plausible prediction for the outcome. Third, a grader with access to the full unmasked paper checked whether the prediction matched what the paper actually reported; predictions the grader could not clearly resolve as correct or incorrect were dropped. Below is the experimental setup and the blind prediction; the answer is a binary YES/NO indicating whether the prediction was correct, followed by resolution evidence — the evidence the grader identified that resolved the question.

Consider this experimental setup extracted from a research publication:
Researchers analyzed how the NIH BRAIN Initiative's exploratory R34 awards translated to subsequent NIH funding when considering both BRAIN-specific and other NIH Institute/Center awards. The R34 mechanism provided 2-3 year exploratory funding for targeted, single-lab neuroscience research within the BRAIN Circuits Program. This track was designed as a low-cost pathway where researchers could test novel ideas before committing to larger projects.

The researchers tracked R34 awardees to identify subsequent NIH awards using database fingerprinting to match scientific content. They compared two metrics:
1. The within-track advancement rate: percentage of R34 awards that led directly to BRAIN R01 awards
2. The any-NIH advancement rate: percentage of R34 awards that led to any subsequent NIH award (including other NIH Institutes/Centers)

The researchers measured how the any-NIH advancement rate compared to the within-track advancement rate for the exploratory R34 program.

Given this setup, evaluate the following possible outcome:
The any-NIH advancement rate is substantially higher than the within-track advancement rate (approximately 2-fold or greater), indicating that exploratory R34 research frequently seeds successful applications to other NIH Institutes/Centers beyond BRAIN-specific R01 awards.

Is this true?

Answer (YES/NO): YES